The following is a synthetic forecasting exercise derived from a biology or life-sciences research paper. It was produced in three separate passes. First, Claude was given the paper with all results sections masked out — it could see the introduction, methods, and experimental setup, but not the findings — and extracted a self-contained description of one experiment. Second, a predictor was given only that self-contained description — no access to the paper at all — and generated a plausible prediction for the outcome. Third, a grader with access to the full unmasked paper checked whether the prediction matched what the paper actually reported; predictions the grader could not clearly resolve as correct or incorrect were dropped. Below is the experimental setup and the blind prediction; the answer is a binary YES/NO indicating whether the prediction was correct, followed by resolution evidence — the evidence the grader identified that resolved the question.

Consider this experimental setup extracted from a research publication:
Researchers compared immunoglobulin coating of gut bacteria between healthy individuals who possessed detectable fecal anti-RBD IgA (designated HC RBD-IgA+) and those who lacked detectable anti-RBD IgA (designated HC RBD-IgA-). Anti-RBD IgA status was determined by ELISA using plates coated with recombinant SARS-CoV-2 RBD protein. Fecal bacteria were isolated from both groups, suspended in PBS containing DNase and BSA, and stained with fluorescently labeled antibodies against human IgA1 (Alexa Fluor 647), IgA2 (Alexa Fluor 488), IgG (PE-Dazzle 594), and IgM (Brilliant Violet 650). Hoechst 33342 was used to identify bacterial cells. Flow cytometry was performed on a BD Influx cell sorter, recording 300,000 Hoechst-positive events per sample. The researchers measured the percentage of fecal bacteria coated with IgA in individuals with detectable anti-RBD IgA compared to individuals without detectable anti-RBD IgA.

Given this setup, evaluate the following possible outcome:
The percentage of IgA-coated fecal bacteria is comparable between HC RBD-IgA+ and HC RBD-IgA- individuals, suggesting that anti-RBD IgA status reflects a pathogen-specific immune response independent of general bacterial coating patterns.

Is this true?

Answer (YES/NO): YES